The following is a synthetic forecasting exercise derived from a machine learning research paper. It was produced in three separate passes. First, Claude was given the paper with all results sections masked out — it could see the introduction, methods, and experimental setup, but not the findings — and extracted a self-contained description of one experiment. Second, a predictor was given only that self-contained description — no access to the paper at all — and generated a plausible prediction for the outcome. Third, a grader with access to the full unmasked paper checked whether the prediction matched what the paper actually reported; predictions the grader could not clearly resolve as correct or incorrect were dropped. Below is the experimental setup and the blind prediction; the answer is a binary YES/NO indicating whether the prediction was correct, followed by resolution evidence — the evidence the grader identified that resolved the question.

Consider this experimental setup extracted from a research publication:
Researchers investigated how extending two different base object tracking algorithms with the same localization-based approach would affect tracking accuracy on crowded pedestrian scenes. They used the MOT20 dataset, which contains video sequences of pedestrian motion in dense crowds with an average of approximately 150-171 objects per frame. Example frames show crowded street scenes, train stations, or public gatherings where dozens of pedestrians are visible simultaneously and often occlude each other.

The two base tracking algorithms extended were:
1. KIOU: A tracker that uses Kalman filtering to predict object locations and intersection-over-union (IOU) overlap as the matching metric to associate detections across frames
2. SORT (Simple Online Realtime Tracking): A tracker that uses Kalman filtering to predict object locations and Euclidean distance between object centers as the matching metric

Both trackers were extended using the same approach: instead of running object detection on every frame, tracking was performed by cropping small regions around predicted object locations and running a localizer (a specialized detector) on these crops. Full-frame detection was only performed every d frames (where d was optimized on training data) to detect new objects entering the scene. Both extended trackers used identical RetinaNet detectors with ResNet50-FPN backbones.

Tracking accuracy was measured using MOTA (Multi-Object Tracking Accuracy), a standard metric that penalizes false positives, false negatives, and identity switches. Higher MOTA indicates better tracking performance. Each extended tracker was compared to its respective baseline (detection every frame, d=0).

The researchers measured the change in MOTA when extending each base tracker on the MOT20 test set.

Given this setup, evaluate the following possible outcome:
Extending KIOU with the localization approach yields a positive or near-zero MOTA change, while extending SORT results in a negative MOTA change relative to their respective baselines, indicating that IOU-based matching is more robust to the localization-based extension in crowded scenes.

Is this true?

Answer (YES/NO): YES